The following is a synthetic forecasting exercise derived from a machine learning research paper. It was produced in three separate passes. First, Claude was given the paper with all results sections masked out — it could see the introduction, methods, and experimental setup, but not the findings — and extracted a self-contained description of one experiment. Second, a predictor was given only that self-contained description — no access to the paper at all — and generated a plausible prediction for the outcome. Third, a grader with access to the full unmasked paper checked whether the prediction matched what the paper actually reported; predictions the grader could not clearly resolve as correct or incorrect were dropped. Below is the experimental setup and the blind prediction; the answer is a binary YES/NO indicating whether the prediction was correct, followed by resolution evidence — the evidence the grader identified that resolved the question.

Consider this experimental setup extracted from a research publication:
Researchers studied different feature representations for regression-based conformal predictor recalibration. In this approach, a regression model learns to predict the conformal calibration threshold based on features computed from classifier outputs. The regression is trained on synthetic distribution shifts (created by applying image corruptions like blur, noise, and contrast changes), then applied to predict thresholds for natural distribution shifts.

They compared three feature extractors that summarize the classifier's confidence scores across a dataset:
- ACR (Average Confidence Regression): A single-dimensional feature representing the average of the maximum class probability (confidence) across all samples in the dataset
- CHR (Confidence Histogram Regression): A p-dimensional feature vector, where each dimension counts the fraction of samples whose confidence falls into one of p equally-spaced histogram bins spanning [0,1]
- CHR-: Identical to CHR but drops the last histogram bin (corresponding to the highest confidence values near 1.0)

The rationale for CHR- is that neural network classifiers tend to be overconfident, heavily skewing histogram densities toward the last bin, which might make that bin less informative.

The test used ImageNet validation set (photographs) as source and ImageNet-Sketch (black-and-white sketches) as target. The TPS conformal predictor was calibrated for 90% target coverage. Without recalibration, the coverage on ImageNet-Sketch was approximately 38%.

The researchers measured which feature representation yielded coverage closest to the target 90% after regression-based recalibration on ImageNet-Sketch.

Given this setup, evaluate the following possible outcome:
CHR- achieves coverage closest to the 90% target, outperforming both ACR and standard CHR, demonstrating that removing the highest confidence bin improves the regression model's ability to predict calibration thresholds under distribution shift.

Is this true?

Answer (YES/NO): YES